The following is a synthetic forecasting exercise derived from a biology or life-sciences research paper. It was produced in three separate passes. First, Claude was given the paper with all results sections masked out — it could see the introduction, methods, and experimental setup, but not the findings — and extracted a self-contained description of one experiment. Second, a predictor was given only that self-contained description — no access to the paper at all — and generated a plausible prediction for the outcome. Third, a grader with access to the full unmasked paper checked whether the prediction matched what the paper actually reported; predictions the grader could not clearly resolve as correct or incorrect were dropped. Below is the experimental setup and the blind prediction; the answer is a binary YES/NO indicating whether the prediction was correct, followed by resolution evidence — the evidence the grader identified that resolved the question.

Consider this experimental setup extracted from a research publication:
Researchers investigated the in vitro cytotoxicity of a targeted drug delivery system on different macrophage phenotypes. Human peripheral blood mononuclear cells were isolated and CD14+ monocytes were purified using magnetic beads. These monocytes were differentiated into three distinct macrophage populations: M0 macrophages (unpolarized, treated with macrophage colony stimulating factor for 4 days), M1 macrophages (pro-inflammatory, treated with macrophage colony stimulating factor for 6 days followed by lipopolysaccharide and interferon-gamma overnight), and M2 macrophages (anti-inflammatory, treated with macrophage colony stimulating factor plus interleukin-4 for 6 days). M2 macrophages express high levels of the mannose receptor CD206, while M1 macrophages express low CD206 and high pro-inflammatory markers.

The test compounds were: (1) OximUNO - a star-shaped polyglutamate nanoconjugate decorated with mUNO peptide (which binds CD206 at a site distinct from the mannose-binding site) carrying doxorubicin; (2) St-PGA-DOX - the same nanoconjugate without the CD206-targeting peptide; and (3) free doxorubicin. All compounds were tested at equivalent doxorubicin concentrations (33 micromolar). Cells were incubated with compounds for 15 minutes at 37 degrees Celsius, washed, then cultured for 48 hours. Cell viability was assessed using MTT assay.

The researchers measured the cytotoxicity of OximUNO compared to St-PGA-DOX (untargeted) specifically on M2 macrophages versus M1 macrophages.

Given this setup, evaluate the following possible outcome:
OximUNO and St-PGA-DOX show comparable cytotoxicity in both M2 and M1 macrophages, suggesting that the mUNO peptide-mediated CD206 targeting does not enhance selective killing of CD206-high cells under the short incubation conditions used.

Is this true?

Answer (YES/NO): NO